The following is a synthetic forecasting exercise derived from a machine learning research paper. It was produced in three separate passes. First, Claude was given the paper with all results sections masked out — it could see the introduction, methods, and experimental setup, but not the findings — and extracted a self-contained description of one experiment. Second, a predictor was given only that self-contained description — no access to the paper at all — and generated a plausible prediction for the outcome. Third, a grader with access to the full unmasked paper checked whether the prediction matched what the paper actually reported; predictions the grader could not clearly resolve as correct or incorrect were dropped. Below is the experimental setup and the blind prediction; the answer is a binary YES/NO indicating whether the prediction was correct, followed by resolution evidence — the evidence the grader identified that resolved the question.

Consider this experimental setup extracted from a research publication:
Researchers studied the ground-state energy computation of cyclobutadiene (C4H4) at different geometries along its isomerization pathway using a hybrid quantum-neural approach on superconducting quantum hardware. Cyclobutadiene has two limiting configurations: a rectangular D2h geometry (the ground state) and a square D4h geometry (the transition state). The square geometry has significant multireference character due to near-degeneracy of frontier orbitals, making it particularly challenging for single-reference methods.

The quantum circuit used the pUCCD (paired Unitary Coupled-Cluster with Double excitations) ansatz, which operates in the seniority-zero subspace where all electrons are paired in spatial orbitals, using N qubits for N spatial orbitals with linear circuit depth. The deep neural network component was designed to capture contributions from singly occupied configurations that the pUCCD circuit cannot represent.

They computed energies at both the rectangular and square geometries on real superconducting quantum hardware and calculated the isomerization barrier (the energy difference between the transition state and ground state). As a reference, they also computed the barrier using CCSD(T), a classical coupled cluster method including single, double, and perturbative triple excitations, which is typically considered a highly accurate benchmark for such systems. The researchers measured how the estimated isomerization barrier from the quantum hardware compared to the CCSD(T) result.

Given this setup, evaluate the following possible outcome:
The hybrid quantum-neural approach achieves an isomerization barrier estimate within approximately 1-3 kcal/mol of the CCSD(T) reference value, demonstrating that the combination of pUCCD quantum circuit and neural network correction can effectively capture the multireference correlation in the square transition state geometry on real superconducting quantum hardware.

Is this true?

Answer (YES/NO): NO